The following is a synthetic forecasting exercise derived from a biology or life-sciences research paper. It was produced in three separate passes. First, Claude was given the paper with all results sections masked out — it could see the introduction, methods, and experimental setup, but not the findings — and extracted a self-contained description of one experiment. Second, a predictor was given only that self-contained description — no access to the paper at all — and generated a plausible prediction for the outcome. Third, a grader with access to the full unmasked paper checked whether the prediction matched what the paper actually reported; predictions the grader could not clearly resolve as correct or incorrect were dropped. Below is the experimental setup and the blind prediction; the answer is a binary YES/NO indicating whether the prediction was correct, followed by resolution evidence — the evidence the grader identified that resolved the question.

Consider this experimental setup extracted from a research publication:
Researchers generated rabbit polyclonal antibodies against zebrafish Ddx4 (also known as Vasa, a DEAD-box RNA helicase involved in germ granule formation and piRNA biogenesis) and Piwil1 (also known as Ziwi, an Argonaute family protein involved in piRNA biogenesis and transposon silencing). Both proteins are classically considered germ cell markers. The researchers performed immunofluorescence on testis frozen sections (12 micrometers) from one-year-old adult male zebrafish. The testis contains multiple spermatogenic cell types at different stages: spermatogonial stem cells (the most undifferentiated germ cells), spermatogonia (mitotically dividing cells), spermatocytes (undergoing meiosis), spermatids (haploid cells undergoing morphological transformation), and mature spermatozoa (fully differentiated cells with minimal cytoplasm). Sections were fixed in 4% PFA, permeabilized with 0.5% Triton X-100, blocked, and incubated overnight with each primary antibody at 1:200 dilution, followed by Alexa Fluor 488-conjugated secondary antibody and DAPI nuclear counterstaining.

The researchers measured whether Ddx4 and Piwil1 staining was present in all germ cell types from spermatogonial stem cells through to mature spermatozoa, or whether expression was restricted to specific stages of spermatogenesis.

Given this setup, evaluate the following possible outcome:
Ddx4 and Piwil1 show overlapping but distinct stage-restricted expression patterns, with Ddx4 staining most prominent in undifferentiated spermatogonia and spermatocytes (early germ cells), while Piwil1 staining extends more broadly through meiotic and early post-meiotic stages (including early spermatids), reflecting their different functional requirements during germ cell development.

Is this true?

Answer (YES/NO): NO